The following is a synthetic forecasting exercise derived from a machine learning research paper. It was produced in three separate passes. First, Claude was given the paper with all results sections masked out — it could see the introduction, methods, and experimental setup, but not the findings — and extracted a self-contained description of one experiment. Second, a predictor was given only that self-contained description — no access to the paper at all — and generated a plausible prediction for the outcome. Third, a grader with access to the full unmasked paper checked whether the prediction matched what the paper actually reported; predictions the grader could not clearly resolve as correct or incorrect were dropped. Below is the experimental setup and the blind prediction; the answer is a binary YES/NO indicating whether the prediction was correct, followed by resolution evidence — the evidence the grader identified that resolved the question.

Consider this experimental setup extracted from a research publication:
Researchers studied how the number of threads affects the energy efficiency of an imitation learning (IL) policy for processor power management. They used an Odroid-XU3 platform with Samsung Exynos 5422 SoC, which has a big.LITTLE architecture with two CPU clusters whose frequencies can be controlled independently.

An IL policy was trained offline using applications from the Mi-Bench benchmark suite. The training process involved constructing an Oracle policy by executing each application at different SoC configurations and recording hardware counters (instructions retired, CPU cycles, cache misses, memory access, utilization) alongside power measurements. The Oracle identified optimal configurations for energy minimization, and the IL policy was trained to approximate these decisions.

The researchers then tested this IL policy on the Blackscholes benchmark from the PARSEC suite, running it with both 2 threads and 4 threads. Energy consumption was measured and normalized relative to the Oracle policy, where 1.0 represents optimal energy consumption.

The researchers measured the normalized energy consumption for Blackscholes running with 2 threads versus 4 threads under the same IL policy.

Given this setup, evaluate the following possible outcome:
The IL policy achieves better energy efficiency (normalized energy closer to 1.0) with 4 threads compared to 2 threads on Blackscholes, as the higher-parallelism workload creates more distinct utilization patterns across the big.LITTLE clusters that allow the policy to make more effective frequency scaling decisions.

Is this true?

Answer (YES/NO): YES